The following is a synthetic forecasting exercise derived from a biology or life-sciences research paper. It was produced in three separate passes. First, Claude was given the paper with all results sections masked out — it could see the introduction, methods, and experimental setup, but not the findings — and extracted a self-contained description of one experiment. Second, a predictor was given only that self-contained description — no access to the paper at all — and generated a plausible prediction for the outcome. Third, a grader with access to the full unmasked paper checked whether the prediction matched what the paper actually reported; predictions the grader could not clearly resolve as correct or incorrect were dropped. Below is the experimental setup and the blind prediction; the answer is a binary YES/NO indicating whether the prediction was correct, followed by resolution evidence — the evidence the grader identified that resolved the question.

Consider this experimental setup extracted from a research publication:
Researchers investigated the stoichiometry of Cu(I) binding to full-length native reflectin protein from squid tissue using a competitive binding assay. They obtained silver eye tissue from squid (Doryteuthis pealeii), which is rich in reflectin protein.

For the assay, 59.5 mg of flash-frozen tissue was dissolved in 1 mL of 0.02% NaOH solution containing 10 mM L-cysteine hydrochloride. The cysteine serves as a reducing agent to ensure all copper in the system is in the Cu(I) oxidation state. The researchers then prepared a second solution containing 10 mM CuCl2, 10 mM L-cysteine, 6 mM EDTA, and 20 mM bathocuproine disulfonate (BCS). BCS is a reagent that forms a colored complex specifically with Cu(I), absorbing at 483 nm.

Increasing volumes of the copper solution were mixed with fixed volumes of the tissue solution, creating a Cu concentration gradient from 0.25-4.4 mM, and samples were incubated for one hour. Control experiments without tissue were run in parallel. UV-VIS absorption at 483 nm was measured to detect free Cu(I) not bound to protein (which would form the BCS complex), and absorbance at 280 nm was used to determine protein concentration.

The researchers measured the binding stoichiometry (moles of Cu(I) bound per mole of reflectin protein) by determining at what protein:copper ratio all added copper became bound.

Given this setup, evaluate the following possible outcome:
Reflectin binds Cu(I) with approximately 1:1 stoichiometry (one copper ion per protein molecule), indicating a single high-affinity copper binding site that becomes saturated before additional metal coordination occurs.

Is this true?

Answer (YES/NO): NO